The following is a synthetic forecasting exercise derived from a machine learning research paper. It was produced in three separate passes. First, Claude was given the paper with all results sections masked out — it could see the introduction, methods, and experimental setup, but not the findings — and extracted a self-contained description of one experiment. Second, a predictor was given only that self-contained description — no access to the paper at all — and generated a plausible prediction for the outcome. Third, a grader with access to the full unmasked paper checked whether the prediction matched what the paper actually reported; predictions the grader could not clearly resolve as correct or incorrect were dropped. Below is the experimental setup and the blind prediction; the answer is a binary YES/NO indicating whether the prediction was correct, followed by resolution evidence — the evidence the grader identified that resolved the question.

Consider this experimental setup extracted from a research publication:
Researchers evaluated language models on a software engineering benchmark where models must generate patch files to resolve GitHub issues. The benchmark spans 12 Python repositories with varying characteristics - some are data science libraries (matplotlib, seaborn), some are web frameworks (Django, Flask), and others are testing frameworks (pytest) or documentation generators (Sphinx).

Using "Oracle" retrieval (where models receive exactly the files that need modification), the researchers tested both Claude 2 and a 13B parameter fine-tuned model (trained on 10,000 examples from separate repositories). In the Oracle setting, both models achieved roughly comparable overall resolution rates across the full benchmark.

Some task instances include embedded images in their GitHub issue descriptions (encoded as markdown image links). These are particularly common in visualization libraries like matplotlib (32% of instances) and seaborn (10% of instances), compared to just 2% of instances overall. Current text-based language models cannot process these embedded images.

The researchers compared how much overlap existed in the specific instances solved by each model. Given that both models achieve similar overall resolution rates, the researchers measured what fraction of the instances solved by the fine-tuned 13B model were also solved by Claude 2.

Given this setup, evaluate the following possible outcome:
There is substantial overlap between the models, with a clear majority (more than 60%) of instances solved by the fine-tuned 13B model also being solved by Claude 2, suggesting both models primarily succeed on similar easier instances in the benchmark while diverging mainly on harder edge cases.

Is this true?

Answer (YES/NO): NO